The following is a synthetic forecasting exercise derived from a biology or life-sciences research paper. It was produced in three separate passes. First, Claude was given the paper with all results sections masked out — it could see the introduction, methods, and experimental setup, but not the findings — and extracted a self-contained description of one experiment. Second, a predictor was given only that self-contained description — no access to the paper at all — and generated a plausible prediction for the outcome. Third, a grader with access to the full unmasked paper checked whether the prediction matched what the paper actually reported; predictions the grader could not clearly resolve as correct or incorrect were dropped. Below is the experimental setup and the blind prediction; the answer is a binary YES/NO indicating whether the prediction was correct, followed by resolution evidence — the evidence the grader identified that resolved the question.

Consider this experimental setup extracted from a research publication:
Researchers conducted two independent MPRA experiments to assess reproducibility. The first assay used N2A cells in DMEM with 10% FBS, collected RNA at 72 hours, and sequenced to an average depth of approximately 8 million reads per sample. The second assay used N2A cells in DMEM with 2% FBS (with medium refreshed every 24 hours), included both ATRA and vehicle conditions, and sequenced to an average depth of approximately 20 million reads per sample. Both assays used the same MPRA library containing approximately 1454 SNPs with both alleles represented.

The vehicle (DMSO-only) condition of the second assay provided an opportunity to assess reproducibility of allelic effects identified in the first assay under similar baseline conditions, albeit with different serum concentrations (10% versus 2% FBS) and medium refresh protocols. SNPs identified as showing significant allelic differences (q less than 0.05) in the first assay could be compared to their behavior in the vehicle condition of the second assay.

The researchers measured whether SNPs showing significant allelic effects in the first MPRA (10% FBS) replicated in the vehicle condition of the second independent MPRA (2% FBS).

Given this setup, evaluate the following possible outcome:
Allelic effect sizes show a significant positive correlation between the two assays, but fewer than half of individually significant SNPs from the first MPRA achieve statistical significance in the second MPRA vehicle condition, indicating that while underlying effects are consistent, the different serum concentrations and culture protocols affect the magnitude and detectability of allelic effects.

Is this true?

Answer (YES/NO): YES